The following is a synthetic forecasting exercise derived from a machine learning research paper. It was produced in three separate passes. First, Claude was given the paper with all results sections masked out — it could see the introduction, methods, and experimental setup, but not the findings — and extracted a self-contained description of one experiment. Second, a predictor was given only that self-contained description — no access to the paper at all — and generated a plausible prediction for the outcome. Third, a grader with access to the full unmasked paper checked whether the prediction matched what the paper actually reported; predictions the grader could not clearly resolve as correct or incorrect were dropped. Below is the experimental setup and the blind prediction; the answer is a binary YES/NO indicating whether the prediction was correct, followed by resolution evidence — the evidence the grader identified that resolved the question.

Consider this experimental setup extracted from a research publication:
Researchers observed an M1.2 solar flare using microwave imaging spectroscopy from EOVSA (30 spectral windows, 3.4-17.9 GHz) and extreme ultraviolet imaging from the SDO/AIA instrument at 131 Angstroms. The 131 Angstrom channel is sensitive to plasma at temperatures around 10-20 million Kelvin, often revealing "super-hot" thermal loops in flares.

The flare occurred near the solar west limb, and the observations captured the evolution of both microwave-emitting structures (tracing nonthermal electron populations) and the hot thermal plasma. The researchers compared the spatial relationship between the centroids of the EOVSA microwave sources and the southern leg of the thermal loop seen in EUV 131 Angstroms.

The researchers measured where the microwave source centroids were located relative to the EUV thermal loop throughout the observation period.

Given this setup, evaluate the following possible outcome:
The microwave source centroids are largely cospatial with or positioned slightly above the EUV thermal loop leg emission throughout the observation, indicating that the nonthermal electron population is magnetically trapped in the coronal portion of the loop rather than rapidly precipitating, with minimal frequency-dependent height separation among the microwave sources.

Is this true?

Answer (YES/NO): NO